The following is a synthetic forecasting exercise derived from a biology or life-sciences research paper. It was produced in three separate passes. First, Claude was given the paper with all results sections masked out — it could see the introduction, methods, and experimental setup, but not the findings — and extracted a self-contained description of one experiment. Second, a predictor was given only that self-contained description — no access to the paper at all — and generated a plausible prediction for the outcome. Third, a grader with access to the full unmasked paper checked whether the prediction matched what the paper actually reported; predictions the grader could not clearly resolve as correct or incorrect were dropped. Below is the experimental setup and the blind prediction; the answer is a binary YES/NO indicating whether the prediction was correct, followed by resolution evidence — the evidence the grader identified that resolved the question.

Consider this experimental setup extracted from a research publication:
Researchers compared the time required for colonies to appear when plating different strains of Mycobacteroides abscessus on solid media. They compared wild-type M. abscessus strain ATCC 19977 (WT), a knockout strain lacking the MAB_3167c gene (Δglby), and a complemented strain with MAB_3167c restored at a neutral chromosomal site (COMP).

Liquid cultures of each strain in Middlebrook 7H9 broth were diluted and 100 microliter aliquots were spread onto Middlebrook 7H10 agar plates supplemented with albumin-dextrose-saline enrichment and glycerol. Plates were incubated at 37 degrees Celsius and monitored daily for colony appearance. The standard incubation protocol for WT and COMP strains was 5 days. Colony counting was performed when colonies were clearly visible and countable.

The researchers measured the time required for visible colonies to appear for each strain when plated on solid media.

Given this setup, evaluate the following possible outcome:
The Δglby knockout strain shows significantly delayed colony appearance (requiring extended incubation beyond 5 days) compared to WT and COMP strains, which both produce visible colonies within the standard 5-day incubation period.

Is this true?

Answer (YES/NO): YES